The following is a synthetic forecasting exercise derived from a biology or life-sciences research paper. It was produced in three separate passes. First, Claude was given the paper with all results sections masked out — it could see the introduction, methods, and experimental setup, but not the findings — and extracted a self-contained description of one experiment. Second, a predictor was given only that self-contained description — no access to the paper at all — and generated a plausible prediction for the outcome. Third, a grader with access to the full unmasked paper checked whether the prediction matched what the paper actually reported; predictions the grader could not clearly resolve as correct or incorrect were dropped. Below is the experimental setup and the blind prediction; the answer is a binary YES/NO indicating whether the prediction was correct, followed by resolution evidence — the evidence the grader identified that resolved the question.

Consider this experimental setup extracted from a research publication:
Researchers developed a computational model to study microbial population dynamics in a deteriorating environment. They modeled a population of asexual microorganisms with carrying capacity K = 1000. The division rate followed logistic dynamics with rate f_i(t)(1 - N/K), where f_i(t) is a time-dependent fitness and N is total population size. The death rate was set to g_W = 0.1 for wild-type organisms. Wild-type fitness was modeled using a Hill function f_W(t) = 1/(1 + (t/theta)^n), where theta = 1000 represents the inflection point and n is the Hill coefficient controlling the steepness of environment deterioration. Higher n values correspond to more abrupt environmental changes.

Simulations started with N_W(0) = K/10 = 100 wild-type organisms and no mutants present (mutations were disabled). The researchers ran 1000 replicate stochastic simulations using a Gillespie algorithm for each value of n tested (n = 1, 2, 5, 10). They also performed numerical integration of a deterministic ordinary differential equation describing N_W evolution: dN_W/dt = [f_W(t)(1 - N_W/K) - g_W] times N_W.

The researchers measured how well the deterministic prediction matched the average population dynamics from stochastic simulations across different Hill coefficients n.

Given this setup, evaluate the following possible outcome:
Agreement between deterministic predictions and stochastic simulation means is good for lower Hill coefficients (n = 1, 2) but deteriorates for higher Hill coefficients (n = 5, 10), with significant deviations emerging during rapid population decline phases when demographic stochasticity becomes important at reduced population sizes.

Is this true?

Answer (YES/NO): NO